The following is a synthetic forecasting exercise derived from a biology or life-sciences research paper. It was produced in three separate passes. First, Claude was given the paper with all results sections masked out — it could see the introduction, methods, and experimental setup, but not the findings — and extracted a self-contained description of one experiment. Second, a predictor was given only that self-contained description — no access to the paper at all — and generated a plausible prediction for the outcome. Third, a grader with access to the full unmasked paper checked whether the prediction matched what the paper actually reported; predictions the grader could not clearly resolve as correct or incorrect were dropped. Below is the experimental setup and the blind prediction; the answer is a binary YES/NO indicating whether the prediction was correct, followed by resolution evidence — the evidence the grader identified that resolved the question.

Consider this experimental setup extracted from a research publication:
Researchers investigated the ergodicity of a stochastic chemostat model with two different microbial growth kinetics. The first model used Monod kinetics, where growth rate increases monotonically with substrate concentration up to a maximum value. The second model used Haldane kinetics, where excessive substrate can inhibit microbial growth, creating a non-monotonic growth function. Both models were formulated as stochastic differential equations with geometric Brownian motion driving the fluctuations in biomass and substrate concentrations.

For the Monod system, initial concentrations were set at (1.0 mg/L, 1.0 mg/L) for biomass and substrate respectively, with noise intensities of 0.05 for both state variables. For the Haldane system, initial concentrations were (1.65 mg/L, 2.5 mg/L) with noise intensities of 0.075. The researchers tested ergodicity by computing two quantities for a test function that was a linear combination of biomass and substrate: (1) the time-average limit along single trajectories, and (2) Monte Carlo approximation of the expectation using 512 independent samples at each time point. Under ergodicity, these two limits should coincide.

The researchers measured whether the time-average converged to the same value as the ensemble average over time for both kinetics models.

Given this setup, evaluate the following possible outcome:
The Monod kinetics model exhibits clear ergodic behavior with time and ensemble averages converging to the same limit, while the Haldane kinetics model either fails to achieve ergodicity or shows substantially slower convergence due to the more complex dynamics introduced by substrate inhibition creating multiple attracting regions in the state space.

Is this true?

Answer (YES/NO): YES